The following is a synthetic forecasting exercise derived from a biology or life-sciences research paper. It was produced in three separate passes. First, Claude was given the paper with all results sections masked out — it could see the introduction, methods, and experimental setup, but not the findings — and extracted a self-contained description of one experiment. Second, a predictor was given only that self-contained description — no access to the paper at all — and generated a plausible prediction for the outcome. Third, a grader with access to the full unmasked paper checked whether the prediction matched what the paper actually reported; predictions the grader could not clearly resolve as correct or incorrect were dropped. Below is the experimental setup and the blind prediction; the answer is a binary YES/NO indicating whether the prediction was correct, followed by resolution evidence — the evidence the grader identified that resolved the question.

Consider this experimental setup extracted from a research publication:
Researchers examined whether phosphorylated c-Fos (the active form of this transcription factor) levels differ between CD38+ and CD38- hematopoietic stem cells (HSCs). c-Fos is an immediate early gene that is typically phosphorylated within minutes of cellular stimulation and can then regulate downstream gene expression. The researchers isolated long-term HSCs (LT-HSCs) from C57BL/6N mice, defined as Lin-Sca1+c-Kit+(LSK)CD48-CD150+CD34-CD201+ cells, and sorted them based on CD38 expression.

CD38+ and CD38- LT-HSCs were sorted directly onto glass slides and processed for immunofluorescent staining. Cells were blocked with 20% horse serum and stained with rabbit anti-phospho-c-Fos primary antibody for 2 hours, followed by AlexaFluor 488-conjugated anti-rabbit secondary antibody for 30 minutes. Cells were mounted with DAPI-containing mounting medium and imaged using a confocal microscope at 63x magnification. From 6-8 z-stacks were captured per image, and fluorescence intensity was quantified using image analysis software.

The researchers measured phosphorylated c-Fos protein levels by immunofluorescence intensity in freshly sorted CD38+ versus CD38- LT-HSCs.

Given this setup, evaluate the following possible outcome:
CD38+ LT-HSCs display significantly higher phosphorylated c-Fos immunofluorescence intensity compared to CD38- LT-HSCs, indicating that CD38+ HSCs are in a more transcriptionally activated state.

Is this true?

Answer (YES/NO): YES